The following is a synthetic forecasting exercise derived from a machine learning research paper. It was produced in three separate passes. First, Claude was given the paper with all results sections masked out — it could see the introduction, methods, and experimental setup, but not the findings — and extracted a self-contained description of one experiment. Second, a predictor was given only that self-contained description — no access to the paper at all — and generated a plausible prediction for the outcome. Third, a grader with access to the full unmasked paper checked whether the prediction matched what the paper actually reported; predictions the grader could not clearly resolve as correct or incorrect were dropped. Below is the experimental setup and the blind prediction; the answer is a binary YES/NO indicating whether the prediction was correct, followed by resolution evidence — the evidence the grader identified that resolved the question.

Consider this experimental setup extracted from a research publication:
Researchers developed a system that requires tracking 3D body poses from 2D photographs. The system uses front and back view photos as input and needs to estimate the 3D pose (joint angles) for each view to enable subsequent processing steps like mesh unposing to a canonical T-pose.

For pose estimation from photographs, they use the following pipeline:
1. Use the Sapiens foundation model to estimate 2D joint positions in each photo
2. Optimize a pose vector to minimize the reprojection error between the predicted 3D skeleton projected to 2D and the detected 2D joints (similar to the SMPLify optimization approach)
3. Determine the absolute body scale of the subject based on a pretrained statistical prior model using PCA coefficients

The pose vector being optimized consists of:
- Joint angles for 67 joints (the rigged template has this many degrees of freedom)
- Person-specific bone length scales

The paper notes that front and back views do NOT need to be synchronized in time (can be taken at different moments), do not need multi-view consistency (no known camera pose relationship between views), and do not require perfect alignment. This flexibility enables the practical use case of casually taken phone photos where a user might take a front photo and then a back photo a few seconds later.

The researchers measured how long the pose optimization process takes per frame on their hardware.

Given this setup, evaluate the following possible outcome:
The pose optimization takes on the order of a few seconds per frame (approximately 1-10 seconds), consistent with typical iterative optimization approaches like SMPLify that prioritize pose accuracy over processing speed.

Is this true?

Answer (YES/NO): NO